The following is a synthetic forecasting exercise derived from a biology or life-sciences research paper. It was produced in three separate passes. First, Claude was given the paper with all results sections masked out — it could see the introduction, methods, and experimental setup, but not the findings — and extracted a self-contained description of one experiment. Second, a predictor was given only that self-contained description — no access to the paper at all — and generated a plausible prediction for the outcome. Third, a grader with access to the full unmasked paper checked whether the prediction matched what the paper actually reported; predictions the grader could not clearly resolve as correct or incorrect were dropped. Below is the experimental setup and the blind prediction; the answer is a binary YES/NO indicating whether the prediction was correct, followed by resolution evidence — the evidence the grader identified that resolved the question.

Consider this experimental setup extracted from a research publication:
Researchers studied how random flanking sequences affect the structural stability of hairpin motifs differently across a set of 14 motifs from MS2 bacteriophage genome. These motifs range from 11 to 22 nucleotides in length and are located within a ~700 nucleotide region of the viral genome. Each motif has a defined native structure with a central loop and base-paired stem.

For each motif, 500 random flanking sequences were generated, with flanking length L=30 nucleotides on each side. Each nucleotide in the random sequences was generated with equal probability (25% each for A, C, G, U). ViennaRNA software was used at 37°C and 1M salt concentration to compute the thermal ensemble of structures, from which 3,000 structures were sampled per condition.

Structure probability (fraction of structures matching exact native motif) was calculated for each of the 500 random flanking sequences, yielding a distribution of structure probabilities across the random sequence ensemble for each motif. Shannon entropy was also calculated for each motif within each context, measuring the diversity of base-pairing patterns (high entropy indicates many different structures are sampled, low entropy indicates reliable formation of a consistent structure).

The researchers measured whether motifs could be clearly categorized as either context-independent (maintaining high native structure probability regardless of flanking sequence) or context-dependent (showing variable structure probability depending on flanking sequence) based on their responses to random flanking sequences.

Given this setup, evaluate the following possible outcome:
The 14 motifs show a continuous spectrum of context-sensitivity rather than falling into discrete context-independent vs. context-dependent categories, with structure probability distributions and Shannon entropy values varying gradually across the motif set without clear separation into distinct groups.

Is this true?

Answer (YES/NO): NO